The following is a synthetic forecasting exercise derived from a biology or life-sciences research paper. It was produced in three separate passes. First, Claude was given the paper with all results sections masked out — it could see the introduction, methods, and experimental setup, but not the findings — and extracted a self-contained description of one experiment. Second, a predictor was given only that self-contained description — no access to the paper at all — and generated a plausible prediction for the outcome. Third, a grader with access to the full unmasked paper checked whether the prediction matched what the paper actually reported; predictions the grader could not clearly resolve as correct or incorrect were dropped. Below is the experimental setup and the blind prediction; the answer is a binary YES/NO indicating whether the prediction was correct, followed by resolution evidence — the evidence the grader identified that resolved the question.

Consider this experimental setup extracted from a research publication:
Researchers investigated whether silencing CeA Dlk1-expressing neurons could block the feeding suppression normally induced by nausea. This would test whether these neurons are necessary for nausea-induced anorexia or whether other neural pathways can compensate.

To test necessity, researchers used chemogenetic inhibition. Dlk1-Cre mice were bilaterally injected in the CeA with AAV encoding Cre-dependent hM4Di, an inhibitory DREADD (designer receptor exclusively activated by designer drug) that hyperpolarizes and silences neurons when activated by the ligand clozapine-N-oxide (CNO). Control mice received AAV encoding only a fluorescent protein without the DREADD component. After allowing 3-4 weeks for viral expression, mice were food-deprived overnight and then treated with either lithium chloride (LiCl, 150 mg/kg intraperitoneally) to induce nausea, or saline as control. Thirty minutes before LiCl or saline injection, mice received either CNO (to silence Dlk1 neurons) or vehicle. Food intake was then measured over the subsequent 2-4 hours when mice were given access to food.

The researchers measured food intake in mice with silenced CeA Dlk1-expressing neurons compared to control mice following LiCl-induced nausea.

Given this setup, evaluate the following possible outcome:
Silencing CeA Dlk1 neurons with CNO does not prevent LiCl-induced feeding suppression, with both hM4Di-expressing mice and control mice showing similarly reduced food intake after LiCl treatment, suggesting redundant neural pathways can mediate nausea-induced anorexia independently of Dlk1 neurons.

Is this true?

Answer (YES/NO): NO